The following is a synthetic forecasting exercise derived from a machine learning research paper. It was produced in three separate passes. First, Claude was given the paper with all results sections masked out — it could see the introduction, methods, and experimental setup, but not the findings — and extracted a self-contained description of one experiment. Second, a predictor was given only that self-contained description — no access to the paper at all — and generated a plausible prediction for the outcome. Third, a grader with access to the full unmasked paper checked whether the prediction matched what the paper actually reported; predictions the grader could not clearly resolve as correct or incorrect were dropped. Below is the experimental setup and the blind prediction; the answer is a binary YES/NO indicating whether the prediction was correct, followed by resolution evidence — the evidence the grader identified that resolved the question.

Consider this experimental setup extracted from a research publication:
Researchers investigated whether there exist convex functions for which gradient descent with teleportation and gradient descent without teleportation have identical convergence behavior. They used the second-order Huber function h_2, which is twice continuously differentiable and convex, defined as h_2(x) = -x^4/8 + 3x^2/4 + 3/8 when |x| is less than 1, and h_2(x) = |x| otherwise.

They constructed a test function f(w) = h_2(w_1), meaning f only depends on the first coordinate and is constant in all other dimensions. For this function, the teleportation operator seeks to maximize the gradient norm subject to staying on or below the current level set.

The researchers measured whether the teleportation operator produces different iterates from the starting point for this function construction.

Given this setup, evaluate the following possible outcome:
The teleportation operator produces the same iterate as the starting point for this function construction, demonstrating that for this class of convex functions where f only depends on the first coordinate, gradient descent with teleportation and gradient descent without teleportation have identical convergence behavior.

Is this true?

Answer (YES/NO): YES